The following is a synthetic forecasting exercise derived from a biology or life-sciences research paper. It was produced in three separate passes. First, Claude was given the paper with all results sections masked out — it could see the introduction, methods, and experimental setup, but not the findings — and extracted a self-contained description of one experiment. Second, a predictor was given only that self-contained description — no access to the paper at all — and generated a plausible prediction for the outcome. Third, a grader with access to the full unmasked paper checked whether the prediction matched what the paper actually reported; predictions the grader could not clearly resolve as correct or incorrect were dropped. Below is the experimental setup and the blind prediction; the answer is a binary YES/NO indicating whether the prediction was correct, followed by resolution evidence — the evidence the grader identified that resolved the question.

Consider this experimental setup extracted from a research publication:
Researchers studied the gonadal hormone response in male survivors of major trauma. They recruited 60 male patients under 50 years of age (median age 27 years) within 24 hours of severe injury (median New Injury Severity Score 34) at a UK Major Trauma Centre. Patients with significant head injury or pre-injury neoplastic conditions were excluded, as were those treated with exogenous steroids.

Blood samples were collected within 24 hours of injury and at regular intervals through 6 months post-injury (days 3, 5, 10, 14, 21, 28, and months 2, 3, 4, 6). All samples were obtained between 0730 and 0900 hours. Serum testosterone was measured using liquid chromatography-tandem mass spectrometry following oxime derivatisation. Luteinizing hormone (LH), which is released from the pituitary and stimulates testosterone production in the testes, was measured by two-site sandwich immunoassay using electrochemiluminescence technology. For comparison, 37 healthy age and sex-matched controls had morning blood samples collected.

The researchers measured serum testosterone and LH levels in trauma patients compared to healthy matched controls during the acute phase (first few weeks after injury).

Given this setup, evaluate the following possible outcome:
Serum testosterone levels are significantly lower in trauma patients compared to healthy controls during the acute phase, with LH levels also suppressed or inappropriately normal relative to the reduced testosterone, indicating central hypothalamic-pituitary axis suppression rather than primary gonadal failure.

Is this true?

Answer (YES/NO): YES